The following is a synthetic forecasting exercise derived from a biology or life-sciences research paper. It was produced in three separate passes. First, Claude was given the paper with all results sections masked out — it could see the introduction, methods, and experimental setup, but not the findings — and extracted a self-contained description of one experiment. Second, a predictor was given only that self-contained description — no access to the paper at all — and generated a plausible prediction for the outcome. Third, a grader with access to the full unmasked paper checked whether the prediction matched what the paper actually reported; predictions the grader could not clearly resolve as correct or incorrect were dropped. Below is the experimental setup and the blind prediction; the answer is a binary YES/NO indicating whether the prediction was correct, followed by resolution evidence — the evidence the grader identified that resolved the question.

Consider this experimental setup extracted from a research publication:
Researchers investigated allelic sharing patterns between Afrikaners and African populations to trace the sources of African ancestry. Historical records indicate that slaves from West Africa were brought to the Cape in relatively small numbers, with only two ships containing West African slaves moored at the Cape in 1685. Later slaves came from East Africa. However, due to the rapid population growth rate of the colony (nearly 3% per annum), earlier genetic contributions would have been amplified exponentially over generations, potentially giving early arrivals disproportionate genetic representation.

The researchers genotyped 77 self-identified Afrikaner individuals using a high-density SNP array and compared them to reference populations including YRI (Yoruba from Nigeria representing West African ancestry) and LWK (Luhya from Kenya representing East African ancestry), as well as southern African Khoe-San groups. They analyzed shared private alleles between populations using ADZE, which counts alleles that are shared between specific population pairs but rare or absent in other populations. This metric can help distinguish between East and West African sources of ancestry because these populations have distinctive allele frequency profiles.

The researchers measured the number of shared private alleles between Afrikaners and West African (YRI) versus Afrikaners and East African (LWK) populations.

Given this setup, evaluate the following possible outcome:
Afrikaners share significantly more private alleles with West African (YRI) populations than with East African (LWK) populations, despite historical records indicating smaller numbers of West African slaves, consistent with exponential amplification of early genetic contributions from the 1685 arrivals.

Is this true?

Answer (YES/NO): YES